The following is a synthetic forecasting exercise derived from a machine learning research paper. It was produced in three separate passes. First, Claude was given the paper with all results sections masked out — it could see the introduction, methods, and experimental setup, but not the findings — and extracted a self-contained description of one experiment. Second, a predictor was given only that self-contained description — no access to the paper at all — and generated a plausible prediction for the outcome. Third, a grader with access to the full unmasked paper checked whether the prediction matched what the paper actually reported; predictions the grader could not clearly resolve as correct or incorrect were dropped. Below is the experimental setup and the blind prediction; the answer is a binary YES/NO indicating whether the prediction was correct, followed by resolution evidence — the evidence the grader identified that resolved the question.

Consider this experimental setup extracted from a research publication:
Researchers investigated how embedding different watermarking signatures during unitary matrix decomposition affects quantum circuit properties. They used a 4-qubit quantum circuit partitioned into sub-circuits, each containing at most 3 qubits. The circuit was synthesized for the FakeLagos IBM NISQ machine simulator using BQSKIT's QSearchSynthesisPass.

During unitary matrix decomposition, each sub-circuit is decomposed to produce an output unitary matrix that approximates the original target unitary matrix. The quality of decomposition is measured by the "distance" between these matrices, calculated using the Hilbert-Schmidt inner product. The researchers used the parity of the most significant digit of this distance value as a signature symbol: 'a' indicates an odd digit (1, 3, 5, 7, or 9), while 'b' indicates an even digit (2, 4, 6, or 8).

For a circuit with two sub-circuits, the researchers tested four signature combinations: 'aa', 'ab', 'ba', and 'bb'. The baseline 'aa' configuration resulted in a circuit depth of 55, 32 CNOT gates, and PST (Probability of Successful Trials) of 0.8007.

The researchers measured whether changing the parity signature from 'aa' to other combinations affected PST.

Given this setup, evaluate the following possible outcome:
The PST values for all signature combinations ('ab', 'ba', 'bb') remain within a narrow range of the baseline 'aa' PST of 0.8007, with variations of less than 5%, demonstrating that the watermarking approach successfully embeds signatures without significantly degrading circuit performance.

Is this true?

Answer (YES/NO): YES